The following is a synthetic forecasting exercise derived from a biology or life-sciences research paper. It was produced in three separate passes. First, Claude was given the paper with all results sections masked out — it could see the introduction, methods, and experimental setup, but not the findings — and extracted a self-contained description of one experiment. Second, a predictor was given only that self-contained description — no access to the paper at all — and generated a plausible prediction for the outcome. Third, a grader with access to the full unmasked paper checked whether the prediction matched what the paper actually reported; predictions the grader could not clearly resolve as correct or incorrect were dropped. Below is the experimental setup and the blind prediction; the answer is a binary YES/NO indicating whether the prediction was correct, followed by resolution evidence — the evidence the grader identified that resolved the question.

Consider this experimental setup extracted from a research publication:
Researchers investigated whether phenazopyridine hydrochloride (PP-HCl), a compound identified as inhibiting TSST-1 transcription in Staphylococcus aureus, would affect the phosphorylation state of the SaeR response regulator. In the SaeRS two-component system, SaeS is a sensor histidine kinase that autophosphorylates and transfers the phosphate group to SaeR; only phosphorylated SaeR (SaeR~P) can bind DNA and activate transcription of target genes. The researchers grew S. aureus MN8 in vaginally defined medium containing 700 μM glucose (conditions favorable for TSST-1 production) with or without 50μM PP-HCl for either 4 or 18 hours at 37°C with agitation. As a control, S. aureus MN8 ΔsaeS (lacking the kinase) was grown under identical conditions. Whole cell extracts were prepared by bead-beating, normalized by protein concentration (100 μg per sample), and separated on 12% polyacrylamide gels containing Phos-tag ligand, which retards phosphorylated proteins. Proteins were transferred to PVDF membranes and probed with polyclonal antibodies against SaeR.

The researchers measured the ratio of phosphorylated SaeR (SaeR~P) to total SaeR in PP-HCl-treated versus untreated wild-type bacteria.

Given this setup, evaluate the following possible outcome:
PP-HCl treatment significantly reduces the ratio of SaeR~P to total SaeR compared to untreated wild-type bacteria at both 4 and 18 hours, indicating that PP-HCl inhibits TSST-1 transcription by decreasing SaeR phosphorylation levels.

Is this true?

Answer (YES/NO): YES